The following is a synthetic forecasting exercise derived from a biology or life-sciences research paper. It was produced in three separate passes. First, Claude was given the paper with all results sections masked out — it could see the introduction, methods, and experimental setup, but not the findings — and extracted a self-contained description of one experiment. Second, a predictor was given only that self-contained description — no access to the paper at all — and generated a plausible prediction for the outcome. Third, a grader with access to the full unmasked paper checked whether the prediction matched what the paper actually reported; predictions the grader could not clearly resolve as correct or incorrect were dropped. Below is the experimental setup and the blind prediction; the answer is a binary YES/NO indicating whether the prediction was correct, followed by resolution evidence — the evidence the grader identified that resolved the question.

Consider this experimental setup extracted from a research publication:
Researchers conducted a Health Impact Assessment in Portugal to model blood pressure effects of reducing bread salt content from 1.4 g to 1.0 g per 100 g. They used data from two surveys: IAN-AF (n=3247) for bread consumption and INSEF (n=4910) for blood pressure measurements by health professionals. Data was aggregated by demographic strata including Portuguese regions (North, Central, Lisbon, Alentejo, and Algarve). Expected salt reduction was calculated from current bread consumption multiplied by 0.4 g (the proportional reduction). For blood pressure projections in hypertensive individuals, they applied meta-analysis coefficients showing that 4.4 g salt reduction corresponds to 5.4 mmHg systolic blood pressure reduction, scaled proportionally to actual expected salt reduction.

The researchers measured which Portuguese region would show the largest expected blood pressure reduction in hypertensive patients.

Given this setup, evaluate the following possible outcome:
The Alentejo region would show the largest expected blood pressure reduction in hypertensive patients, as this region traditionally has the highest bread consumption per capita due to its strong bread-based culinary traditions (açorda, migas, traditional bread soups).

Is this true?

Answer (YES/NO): YES